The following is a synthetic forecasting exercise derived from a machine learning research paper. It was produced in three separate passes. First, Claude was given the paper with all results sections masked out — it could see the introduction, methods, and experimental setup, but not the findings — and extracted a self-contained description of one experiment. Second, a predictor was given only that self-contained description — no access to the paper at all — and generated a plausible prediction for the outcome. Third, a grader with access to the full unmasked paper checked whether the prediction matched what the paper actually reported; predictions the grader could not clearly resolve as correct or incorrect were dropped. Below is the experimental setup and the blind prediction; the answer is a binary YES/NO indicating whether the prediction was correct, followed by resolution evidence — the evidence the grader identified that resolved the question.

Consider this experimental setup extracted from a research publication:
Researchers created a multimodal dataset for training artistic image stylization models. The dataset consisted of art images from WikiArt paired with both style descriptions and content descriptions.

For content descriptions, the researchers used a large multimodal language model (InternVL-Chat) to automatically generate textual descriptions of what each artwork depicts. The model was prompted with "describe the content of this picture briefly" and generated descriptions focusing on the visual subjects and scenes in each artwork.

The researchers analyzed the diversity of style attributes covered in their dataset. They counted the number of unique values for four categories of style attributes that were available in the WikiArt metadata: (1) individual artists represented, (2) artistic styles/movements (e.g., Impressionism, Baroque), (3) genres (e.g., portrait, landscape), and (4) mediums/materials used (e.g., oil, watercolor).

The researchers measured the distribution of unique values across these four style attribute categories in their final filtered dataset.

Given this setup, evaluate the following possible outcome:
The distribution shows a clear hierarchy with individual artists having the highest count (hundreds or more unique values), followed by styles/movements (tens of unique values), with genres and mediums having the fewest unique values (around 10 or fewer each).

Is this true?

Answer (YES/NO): NO